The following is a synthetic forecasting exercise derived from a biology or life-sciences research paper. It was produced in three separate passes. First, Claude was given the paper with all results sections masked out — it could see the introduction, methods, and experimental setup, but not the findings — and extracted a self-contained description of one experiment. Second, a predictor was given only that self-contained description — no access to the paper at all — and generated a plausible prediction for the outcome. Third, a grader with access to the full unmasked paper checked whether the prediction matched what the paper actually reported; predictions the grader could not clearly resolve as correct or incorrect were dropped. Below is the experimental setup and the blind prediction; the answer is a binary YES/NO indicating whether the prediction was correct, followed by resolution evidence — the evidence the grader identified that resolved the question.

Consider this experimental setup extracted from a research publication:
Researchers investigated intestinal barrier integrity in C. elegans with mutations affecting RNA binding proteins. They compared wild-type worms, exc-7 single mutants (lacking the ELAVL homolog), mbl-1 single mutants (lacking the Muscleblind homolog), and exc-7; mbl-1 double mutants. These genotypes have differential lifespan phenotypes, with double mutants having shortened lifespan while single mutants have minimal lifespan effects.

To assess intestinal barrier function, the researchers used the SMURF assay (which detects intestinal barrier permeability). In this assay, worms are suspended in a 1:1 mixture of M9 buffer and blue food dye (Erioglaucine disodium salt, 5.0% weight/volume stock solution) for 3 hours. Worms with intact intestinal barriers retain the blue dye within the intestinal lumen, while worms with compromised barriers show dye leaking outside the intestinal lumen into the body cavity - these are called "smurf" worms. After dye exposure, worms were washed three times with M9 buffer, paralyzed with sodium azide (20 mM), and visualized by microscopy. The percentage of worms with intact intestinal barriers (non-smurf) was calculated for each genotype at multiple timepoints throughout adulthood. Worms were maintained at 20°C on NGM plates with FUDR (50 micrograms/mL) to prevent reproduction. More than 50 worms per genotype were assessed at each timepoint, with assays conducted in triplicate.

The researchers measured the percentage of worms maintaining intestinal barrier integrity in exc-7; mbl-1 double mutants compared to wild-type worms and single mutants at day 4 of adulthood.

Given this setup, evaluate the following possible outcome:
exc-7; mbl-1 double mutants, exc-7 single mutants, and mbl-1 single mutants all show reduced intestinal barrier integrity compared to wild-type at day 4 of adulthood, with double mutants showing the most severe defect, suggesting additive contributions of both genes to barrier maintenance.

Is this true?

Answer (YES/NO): NO